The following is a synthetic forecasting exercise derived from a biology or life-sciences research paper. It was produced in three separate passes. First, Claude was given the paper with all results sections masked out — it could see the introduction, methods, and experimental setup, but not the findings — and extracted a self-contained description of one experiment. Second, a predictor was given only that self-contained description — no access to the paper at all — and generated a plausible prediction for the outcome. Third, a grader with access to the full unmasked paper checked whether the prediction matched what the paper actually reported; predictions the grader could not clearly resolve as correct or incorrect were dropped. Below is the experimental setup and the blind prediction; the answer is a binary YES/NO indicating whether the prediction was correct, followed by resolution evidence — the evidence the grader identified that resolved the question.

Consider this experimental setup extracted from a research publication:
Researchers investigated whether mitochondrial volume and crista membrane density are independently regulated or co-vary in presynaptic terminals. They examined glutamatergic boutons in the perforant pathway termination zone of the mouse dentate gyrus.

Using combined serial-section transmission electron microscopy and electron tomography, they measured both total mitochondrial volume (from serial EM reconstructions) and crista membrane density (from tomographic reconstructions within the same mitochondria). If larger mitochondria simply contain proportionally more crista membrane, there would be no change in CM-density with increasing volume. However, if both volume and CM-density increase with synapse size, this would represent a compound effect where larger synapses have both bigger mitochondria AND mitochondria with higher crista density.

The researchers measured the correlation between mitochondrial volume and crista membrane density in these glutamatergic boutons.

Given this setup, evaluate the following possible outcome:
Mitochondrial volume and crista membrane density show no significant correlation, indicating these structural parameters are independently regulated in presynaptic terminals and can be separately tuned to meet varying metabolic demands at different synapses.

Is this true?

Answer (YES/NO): NO